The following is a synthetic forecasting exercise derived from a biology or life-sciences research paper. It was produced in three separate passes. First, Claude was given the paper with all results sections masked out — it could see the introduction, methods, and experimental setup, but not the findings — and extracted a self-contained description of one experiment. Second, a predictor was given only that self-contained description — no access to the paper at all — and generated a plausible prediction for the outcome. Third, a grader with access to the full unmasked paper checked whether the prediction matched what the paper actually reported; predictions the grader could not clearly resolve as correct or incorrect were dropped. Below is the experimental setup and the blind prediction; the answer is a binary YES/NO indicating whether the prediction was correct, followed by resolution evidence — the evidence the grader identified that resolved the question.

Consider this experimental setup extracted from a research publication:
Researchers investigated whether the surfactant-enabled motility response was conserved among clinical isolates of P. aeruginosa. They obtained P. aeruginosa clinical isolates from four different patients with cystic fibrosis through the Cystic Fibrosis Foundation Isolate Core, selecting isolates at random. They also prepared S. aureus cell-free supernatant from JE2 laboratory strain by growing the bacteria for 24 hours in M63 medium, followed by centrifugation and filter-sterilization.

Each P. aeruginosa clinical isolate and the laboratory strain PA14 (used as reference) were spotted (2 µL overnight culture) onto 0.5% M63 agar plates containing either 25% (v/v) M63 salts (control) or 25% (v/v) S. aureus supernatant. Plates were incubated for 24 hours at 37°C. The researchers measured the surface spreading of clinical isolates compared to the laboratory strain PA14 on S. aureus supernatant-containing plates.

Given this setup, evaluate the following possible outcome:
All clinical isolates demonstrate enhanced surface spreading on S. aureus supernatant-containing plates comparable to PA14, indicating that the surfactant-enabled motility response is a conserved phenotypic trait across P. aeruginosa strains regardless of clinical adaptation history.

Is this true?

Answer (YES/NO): NO